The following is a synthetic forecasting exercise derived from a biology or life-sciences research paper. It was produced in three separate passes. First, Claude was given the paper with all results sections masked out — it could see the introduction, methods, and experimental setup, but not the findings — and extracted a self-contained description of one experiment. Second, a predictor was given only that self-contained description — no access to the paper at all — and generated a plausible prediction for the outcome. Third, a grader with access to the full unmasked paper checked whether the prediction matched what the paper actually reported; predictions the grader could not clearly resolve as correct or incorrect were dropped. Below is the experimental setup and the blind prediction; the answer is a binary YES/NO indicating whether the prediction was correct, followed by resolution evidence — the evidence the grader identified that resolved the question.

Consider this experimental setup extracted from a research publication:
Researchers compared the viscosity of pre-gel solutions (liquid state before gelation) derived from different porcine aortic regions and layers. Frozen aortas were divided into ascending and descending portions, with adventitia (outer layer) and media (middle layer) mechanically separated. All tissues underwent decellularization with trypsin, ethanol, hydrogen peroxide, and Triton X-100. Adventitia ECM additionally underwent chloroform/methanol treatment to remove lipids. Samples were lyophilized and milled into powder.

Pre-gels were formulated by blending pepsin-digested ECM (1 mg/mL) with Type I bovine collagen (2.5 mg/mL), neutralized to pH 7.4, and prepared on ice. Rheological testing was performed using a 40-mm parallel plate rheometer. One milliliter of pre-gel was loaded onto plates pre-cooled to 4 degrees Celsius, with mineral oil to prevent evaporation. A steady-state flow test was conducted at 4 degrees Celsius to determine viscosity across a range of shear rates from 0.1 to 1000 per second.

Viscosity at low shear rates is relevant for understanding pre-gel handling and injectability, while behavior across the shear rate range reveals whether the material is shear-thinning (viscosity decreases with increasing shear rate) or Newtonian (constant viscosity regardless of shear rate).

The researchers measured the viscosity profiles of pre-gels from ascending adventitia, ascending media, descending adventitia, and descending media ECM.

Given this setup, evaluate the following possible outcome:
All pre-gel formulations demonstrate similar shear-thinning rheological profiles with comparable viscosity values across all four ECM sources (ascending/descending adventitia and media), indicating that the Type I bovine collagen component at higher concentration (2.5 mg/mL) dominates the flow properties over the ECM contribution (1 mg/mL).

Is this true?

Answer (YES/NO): YES